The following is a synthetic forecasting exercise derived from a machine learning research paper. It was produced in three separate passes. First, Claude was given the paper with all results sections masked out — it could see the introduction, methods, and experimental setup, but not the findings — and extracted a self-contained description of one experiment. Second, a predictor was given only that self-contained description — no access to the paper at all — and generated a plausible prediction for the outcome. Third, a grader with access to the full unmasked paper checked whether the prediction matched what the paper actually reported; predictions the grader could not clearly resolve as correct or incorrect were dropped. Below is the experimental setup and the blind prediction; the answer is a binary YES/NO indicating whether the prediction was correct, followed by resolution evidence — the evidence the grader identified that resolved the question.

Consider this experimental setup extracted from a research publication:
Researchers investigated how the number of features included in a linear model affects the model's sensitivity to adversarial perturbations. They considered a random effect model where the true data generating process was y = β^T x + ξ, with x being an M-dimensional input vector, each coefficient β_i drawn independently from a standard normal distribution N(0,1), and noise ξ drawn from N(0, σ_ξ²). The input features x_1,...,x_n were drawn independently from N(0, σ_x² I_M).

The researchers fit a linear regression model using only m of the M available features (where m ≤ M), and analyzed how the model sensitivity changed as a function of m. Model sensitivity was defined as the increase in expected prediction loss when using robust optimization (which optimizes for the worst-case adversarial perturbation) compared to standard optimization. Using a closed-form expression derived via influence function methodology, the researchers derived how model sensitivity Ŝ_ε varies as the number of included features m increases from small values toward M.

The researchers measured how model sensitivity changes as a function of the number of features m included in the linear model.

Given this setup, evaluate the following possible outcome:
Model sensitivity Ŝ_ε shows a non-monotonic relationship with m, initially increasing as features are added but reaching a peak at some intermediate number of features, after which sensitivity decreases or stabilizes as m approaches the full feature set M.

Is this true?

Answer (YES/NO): YES